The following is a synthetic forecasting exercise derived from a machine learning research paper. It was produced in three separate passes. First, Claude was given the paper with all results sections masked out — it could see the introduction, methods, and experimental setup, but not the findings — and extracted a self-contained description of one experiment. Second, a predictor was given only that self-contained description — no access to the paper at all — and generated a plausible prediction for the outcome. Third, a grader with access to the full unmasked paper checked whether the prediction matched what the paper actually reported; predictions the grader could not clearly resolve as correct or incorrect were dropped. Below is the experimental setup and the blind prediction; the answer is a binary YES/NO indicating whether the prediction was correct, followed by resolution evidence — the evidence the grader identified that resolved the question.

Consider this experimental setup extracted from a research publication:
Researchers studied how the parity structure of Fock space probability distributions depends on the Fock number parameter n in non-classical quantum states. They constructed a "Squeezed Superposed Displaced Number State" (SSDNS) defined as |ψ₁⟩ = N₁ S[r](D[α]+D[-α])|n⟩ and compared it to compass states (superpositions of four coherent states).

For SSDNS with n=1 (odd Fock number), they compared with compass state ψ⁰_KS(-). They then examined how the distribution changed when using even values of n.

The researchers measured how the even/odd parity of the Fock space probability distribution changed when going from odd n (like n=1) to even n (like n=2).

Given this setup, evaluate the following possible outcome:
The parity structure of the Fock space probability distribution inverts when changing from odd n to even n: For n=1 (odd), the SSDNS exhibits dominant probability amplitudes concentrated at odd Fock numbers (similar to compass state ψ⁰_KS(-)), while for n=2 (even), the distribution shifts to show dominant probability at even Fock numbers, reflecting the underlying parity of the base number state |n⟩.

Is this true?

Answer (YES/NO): YES